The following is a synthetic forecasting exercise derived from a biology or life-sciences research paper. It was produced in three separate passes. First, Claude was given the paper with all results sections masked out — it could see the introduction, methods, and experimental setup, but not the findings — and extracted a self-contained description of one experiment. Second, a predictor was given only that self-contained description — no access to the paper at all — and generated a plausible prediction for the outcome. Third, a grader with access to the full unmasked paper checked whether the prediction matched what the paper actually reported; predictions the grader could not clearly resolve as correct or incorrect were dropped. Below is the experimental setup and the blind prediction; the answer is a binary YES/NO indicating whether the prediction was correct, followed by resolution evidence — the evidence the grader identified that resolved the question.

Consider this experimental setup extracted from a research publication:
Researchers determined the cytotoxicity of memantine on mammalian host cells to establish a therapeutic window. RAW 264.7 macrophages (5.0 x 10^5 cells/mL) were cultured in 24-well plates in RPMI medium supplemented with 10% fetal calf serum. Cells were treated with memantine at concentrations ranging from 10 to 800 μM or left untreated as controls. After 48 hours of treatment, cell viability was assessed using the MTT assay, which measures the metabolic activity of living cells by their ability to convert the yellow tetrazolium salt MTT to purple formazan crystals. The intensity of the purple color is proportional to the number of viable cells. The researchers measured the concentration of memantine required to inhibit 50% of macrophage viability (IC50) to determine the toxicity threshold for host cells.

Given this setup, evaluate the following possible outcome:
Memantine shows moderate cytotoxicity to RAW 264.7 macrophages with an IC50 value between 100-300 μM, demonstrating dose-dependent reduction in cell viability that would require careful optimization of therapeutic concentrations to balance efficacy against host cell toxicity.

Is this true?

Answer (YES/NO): YES